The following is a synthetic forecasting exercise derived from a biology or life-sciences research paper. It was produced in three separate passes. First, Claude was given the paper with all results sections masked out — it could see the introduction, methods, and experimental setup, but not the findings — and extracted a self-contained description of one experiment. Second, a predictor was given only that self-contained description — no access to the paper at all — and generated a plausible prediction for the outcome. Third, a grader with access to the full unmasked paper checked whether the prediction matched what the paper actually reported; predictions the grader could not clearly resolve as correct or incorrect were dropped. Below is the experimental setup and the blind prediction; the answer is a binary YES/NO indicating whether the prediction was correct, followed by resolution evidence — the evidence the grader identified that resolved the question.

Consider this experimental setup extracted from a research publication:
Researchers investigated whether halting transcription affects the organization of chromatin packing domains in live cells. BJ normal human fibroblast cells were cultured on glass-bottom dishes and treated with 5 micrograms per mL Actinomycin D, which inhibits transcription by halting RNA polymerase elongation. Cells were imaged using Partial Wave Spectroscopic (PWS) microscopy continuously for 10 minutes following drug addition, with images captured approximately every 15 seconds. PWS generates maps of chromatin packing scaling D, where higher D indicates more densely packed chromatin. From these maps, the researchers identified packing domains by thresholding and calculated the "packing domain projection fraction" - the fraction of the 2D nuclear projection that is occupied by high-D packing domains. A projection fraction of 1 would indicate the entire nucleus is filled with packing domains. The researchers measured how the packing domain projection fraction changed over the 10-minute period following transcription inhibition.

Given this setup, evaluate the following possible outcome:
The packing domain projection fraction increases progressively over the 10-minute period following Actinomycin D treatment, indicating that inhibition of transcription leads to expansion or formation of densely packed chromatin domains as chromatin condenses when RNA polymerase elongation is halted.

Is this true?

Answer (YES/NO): NO